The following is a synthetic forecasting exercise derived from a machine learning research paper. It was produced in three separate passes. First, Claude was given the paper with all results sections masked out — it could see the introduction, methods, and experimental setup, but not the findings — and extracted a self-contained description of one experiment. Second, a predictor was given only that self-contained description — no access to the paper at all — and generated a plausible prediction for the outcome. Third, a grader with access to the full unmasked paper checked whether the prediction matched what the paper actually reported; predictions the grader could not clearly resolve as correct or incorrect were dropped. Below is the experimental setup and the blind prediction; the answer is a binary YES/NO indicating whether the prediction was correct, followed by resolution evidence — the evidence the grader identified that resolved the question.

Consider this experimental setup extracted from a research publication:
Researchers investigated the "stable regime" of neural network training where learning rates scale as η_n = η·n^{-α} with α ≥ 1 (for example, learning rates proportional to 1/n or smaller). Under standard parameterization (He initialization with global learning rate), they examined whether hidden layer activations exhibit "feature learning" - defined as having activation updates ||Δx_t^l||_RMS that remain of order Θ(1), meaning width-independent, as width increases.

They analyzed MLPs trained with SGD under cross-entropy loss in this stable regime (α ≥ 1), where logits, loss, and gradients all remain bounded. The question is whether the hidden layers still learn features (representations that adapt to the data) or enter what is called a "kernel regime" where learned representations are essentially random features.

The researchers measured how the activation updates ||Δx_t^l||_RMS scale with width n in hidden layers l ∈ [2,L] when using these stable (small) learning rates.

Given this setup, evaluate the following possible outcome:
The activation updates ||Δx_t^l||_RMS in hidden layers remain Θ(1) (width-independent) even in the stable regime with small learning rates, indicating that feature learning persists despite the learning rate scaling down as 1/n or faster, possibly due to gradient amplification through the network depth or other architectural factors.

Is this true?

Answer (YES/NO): NO